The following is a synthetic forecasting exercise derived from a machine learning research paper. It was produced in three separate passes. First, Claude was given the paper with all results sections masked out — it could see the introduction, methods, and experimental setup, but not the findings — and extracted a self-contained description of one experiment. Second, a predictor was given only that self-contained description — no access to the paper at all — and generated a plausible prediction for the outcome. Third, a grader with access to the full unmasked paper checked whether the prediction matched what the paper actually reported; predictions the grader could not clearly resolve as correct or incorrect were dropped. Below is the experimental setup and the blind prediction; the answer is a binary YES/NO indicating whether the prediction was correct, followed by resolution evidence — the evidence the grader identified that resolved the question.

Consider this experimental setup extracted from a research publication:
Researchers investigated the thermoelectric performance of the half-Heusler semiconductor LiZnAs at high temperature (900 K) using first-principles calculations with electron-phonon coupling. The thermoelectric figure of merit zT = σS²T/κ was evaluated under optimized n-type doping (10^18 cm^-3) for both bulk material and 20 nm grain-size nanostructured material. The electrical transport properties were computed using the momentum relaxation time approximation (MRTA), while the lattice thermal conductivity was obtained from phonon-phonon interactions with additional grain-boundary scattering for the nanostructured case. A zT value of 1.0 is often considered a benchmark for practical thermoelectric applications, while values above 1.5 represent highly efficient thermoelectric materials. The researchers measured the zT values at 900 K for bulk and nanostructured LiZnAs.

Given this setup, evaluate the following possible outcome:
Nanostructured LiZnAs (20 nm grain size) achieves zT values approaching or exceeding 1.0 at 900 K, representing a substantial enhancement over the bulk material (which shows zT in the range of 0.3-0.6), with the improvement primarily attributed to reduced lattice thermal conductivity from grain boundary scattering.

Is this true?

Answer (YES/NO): NO